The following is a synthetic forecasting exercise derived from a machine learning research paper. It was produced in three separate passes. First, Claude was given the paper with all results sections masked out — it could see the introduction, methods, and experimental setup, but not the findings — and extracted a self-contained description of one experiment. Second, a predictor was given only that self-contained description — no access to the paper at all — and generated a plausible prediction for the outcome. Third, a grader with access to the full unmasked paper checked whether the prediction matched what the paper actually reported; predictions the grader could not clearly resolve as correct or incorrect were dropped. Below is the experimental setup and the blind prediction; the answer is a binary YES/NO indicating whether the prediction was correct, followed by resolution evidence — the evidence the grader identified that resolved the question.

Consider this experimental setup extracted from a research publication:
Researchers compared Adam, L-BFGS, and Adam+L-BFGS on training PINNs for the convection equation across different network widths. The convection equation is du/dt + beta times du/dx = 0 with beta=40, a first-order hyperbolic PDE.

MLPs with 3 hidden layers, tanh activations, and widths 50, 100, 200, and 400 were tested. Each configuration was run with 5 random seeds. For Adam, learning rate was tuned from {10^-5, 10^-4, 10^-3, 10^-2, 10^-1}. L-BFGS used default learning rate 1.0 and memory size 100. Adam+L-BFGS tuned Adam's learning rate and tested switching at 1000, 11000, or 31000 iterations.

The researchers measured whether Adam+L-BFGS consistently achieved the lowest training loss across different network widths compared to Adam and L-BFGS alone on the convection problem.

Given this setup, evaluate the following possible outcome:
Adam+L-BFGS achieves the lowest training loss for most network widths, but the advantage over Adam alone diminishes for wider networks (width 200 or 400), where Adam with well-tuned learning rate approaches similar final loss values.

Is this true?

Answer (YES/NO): NO